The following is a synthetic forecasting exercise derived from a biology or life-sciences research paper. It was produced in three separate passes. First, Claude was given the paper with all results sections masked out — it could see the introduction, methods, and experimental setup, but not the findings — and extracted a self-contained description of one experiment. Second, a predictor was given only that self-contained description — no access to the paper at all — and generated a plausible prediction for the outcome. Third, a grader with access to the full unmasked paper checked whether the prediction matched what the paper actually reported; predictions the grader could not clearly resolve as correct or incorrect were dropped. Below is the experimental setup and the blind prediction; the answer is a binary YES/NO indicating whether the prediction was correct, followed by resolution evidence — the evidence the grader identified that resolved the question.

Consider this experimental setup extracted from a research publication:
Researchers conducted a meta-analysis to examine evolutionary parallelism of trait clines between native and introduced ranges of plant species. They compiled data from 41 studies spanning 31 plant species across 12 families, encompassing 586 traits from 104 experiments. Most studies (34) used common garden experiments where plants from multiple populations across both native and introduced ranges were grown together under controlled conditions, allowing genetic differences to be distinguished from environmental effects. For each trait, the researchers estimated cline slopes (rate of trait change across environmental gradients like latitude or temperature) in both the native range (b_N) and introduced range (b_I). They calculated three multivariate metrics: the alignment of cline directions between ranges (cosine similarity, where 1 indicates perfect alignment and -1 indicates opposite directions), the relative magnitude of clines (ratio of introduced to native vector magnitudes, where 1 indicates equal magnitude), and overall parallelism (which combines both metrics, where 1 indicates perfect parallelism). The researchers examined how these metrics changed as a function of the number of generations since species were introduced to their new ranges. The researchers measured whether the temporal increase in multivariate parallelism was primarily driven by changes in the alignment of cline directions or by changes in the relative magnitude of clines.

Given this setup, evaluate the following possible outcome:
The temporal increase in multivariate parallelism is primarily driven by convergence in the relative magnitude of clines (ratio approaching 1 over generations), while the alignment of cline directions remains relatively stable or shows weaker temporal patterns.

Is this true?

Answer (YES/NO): NO